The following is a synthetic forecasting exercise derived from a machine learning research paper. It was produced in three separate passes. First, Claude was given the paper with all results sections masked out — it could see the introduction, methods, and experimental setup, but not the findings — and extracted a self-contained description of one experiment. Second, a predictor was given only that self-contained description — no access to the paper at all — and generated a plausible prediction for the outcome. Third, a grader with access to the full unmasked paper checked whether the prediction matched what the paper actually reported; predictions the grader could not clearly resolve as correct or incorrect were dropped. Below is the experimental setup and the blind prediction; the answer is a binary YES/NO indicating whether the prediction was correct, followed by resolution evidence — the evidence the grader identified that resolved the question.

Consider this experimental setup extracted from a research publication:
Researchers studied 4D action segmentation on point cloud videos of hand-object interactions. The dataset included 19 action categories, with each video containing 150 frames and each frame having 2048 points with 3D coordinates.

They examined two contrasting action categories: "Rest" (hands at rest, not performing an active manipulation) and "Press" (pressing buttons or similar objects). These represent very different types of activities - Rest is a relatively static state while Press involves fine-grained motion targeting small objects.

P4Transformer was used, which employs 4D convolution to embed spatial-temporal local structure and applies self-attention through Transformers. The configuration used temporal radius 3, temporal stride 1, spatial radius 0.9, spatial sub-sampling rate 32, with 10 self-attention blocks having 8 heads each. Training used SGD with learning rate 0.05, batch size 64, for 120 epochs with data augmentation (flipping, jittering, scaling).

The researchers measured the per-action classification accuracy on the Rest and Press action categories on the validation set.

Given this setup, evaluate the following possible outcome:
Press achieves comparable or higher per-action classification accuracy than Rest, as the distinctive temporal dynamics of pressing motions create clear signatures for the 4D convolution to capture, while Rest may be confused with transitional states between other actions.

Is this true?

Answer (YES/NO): NO